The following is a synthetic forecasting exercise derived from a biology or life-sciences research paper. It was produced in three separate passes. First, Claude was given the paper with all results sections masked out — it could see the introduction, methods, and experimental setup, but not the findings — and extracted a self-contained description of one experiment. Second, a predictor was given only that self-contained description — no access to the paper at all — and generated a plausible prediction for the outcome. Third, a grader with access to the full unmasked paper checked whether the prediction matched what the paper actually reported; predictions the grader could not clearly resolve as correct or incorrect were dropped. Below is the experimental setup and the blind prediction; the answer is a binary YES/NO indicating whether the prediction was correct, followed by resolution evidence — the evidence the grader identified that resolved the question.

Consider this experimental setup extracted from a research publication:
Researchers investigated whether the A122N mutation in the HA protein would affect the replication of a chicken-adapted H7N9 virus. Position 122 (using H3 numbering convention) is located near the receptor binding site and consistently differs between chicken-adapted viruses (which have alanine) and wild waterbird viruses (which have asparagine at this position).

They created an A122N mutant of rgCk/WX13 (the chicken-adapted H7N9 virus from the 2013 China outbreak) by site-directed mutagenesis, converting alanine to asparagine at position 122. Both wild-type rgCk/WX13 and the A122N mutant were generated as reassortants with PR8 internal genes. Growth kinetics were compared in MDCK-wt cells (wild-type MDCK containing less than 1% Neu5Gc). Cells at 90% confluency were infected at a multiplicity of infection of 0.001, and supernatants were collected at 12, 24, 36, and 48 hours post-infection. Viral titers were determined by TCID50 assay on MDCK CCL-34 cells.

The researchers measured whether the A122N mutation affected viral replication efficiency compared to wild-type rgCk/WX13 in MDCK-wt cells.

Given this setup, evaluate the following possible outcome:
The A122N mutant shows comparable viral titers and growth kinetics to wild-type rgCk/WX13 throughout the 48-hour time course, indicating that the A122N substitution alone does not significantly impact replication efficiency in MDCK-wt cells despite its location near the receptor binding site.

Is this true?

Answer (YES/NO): YES